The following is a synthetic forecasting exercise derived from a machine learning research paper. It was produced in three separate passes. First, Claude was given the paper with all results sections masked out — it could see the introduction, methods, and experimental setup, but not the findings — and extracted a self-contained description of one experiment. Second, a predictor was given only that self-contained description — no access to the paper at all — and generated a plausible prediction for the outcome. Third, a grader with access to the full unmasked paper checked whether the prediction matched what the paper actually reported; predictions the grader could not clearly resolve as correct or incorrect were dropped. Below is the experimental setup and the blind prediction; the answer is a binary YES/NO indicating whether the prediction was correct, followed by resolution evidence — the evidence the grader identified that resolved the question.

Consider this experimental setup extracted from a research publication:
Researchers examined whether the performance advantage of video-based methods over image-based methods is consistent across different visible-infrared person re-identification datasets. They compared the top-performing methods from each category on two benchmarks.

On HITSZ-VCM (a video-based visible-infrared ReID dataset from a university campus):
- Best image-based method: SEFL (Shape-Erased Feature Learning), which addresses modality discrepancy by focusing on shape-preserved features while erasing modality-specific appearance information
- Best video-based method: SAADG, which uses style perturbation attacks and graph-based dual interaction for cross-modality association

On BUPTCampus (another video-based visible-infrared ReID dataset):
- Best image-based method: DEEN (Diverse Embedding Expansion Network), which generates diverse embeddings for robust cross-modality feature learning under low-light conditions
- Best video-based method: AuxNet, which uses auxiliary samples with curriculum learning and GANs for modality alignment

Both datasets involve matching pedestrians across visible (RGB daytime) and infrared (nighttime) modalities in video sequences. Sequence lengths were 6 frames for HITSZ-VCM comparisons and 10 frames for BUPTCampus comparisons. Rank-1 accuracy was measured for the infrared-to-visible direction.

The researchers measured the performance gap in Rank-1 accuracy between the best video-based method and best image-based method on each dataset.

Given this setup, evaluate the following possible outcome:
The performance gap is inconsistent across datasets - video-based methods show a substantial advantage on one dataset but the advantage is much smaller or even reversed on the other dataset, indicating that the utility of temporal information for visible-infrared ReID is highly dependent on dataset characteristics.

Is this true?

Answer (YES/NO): YES